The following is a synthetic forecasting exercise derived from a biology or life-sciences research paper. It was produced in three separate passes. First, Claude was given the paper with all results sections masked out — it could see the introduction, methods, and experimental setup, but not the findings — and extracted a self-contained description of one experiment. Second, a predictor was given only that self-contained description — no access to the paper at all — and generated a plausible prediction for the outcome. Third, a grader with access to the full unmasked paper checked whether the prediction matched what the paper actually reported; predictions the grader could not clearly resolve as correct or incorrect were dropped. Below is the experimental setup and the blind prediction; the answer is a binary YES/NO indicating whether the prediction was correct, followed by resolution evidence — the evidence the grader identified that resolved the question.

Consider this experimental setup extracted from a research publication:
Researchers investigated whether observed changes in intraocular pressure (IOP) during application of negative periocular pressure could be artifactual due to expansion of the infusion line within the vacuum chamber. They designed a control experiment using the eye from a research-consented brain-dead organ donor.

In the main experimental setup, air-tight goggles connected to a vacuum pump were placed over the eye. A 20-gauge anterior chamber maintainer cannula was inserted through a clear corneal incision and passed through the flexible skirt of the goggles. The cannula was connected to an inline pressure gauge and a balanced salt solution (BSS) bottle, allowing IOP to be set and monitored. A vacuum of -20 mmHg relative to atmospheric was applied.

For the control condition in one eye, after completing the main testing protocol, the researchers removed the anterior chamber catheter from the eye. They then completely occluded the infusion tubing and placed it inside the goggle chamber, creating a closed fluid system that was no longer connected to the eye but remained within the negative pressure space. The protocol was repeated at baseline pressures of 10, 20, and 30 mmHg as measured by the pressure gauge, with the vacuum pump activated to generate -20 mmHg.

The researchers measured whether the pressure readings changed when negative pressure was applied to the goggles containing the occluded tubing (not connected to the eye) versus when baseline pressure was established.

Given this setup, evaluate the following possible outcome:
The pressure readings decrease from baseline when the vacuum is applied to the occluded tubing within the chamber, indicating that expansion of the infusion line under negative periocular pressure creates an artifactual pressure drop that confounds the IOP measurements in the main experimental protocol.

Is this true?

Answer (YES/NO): NO